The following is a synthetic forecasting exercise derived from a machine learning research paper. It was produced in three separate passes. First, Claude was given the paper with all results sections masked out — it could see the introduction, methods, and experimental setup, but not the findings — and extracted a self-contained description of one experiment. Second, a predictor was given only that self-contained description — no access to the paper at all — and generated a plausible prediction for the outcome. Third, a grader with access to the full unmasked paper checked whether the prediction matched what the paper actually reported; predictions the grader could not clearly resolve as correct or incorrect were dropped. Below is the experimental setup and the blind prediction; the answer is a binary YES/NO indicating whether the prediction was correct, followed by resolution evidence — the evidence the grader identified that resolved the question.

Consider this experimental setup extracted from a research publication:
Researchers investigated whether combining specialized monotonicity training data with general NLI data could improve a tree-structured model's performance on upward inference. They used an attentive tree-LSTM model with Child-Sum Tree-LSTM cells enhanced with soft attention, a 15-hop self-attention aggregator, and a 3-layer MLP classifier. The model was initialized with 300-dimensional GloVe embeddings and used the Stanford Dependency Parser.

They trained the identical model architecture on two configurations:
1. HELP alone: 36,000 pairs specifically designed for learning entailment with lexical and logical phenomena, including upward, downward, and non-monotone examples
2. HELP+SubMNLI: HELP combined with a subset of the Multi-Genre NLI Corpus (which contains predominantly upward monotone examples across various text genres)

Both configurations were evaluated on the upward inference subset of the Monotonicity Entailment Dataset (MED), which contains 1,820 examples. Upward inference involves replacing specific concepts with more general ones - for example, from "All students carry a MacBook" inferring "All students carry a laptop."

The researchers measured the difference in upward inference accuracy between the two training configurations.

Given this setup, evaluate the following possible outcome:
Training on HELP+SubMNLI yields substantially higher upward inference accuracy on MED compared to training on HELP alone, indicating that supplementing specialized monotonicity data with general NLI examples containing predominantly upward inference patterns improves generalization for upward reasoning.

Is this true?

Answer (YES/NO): YES